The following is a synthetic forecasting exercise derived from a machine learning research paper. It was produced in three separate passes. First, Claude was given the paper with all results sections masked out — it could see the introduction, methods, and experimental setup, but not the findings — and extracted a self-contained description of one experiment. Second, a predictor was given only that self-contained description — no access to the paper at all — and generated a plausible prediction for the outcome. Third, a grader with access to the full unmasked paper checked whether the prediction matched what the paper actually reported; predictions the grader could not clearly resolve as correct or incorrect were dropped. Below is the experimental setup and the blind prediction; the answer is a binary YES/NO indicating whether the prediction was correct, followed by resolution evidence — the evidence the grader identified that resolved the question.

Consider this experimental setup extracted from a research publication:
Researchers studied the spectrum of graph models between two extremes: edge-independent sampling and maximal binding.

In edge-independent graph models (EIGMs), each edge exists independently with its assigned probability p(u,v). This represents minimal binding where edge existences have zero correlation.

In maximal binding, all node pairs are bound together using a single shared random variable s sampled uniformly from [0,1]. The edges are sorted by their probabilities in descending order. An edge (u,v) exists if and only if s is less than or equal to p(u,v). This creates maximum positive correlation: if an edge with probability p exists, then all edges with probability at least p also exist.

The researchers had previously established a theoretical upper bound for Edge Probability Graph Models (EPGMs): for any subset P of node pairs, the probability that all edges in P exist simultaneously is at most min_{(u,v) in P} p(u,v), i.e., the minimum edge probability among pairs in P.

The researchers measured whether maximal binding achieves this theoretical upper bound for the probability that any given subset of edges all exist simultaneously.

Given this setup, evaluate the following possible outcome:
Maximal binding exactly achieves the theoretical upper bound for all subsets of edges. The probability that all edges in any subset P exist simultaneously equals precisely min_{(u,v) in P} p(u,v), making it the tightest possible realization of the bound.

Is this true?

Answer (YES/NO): YES